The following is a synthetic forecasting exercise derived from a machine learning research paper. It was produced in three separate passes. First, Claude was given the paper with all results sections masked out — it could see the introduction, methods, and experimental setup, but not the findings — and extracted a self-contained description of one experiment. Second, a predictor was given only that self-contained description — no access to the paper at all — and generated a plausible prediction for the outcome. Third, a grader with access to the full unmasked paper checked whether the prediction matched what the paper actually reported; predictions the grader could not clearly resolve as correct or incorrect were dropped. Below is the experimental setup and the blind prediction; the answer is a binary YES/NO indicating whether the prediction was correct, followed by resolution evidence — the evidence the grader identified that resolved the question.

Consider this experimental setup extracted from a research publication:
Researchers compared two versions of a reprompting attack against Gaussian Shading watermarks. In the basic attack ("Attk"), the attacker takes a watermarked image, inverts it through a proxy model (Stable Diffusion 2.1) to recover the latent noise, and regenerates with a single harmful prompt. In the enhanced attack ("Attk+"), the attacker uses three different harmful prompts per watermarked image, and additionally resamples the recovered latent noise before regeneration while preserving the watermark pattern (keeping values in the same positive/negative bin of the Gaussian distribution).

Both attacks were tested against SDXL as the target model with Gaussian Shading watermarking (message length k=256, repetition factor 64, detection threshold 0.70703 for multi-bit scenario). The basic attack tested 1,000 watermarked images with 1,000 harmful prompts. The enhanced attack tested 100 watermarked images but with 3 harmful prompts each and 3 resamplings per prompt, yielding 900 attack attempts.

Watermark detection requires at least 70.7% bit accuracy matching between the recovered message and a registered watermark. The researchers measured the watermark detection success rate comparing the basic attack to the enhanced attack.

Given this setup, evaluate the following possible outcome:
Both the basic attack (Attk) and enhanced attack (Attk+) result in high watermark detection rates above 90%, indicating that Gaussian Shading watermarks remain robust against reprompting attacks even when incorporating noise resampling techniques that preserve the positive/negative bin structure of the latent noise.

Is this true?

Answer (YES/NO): NO